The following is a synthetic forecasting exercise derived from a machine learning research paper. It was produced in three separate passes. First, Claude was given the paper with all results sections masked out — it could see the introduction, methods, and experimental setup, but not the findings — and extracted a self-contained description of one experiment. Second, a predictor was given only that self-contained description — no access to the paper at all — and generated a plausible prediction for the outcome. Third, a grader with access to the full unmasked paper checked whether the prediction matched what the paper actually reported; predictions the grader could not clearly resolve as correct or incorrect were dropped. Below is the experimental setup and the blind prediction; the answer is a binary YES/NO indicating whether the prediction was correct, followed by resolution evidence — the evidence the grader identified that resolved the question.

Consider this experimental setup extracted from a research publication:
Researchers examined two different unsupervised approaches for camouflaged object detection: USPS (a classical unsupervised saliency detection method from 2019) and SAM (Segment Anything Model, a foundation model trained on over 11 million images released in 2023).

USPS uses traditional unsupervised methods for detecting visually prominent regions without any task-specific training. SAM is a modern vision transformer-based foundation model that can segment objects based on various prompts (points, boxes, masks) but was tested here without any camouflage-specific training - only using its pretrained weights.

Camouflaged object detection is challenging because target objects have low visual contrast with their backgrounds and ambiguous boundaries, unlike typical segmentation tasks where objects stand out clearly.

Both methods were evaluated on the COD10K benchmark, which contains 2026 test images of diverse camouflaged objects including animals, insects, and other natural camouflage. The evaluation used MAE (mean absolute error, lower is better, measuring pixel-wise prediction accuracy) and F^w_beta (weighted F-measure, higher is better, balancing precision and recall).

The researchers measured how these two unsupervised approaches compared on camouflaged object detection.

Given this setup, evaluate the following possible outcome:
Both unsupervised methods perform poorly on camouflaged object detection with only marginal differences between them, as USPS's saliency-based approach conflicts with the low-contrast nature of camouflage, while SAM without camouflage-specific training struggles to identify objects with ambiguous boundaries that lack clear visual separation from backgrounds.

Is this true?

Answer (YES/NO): NO